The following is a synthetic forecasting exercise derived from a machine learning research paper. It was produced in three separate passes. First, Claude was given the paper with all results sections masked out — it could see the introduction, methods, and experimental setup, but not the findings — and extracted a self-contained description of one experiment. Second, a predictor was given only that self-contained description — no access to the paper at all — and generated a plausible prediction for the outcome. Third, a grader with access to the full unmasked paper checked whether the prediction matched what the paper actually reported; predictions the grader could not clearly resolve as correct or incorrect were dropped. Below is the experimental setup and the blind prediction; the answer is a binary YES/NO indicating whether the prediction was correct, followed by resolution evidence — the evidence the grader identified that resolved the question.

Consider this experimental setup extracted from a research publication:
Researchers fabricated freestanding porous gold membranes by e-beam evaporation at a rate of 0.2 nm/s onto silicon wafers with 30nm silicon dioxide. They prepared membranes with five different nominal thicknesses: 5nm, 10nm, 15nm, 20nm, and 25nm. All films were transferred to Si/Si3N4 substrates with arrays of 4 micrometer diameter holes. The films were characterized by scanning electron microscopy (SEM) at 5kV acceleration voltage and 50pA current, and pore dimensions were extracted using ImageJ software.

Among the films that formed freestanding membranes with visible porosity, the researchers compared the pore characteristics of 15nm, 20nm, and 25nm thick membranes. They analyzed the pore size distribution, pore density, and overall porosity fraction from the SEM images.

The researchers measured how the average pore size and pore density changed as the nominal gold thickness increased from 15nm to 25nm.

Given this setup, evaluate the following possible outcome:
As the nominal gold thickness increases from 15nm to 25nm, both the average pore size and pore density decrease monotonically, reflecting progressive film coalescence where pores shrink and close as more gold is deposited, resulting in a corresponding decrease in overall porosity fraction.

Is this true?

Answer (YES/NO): YES